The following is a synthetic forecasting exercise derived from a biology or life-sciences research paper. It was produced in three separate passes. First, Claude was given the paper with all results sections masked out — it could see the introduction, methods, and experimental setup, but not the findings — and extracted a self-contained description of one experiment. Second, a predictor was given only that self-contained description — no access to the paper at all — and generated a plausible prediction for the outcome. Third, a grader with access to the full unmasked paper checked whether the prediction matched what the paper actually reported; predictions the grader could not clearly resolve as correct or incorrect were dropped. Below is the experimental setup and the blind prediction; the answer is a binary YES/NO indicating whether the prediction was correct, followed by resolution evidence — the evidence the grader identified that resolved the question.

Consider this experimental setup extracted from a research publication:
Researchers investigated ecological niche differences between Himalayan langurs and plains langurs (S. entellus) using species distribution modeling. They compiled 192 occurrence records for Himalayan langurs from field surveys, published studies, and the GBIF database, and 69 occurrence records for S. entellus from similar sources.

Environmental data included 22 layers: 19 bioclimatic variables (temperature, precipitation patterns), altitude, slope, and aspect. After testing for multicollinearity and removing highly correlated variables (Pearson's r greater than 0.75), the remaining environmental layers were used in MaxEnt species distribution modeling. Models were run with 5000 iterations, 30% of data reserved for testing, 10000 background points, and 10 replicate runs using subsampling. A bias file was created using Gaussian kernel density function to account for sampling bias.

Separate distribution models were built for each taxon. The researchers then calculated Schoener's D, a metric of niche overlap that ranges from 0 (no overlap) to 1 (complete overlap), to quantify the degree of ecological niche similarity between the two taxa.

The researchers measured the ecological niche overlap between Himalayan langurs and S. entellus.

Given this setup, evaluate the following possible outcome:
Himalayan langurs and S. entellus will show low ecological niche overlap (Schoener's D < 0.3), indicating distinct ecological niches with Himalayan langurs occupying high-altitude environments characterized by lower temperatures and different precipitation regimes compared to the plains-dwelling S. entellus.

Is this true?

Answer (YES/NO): YES